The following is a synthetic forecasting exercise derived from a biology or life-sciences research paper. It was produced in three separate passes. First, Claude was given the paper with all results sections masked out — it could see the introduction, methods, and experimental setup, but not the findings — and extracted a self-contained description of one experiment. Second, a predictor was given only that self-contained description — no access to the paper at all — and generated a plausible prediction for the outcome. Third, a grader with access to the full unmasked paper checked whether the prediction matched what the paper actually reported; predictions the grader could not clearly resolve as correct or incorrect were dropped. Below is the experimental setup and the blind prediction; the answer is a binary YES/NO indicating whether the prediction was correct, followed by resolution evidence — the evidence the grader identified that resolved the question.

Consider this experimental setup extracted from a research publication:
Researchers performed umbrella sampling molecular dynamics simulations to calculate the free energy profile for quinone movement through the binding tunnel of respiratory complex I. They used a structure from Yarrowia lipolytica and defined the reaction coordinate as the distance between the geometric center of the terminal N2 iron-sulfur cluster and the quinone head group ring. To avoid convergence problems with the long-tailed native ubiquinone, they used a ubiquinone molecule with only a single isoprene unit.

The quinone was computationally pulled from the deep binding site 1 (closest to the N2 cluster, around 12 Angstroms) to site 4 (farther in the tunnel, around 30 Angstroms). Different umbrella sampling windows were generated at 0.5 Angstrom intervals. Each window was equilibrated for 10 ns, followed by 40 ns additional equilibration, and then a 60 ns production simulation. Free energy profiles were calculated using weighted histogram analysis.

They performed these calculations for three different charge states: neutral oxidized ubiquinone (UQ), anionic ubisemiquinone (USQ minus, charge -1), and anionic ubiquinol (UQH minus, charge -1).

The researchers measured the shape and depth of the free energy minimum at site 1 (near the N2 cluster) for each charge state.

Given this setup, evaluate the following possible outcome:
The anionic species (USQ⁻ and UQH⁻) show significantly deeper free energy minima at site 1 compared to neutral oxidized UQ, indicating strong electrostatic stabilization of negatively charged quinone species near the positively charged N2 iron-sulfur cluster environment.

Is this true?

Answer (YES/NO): NO